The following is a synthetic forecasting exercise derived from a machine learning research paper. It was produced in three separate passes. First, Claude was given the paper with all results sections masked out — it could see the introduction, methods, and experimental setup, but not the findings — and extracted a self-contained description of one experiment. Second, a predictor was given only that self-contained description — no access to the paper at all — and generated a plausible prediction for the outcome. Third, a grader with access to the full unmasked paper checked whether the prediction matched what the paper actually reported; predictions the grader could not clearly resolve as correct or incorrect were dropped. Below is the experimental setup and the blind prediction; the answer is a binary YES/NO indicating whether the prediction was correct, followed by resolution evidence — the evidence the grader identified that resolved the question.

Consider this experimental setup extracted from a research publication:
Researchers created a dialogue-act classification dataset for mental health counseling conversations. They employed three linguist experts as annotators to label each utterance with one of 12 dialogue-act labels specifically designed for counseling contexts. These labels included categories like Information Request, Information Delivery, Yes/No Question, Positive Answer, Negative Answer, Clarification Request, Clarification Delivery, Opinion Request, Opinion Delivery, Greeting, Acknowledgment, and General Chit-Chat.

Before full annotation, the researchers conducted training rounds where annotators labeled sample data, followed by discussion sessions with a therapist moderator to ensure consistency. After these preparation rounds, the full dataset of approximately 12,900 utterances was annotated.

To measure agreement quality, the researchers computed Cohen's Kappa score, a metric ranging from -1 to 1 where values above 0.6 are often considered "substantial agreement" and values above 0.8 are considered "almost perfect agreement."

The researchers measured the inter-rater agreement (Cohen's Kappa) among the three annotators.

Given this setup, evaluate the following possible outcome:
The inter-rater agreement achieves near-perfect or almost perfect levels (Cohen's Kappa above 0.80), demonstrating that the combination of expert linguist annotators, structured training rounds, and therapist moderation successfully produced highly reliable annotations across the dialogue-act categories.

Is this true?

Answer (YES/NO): NO